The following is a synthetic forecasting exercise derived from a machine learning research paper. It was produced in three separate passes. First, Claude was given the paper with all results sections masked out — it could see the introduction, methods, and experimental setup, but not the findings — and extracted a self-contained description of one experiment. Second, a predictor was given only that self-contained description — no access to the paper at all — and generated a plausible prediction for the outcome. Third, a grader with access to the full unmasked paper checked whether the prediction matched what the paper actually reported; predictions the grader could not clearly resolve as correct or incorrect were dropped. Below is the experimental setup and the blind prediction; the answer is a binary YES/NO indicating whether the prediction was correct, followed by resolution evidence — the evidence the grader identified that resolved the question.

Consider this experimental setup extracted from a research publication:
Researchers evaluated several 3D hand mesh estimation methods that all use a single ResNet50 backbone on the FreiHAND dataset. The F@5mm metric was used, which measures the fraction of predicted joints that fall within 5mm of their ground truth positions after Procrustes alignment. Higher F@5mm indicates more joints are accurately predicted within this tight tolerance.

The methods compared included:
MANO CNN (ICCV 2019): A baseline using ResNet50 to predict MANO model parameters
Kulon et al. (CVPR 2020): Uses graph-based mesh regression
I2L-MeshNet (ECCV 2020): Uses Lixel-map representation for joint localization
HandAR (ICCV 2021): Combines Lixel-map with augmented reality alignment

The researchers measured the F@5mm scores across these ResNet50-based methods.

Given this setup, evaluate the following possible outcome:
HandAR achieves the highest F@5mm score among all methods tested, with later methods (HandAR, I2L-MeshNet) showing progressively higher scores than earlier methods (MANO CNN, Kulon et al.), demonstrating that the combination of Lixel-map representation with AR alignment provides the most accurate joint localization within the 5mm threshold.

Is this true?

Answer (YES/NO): YES